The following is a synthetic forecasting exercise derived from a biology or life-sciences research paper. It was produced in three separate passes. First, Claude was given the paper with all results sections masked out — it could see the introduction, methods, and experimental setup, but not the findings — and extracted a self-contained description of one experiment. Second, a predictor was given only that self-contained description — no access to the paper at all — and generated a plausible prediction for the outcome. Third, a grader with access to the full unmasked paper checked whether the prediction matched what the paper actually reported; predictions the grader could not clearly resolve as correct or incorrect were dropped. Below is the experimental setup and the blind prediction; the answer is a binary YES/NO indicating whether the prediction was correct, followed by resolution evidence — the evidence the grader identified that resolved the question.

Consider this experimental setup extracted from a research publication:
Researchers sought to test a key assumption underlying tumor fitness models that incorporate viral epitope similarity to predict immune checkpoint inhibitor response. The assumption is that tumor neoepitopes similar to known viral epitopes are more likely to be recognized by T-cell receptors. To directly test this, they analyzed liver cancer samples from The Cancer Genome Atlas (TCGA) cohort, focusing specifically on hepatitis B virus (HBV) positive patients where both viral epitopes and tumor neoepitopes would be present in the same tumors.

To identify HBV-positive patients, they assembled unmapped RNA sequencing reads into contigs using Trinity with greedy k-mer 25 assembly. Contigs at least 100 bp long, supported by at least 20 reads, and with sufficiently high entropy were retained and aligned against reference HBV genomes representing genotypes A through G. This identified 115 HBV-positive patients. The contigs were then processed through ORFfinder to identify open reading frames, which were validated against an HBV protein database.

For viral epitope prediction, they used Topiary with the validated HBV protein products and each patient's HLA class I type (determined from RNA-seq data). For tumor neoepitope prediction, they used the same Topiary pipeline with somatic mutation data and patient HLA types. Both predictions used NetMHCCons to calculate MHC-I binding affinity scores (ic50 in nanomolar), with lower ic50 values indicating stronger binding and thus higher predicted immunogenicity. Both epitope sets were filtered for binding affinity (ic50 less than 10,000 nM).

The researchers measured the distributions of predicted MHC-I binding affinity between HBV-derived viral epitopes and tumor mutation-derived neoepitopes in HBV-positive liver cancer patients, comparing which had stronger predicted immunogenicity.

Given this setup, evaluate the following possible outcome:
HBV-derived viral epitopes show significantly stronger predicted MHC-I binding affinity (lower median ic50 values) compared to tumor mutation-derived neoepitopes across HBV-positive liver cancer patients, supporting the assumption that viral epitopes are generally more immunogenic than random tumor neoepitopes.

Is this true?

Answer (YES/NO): NO